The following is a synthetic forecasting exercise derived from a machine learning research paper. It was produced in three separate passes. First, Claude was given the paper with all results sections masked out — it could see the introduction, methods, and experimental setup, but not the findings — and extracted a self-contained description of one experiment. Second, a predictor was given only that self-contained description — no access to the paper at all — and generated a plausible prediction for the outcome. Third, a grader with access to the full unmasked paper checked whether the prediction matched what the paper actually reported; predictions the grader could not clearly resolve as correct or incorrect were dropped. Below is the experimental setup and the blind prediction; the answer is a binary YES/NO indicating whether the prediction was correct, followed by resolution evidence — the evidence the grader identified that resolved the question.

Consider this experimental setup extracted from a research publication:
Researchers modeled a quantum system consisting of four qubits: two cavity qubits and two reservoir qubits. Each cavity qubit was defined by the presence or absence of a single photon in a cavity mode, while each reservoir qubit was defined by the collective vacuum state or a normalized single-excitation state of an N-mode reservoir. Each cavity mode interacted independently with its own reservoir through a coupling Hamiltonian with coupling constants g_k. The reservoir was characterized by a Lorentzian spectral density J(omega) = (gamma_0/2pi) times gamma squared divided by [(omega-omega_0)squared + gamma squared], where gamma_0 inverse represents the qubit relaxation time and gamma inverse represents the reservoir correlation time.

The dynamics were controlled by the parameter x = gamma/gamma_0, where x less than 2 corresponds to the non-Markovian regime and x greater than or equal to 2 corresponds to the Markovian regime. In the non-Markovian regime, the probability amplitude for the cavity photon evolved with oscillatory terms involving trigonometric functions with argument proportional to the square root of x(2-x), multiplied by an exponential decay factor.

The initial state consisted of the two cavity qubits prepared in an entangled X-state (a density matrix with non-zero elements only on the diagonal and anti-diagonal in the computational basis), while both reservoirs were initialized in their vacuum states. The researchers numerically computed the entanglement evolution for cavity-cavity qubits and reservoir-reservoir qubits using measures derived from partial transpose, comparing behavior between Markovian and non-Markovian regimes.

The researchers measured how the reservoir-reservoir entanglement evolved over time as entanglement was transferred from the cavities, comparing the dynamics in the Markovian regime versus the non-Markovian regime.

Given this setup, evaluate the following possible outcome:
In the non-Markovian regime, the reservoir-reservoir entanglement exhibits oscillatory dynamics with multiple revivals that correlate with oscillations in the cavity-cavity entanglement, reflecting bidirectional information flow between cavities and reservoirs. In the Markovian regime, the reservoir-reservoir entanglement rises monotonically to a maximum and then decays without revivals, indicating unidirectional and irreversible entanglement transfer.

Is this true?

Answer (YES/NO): NO